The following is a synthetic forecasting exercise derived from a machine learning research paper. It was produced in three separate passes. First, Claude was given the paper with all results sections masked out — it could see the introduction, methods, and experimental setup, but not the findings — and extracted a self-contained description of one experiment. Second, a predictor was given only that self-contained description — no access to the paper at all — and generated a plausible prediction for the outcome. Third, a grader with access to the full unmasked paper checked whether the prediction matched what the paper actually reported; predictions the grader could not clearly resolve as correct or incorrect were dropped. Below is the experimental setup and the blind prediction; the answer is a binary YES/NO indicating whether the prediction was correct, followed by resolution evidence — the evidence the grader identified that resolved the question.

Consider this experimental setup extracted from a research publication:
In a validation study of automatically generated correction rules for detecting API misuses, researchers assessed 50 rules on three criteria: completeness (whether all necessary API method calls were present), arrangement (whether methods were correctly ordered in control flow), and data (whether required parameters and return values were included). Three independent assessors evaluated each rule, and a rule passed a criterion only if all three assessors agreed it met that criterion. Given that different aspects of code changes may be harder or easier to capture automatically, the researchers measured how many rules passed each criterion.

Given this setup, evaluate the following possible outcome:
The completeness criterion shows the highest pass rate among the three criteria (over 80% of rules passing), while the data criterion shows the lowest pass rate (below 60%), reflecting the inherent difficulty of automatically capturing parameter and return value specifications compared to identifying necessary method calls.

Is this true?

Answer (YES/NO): NO